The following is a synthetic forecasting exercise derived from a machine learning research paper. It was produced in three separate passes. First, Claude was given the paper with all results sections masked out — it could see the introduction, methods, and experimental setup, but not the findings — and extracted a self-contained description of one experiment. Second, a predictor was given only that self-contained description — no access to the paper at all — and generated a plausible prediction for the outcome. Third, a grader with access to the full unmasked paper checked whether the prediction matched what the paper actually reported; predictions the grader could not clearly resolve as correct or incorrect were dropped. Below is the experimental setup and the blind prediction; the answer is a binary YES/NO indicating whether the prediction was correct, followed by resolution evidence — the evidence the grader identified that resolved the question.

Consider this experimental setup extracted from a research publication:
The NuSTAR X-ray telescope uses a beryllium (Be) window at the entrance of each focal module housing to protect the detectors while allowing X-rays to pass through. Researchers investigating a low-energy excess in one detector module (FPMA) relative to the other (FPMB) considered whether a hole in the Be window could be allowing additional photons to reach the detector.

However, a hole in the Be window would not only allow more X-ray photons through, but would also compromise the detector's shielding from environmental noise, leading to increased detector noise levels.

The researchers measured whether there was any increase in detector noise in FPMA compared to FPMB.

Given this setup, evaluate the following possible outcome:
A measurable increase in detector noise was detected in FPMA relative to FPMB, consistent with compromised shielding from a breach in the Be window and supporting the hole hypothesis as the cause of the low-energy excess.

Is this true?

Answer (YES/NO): NO